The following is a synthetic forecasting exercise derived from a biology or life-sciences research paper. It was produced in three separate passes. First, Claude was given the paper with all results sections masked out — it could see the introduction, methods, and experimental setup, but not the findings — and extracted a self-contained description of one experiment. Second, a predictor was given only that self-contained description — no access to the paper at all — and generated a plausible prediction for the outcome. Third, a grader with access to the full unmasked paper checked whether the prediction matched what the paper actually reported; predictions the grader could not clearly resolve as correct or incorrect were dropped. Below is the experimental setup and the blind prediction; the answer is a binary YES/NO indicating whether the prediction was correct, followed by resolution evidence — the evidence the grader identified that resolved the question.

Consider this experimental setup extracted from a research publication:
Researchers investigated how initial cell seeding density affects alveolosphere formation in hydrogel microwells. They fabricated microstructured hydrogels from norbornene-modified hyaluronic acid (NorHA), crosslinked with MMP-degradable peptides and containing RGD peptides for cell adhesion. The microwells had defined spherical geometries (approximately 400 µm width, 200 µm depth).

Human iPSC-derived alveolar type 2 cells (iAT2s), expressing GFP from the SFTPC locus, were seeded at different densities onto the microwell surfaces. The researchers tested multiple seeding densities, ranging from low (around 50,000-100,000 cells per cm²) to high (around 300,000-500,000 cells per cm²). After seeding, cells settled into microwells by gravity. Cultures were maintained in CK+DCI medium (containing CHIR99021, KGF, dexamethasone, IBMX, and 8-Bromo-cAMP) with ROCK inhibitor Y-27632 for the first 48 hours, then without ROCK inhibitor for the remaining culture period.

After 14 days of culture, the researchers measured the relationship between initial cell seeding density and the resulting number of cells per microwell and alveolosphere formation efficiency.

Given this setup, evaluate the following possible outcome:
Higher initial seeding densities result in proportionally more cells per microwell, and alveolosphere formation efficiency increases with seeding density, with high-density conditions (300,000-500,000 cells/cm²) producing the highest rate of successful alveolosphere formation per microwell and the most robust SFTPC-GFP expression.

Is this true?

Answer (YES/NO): NO